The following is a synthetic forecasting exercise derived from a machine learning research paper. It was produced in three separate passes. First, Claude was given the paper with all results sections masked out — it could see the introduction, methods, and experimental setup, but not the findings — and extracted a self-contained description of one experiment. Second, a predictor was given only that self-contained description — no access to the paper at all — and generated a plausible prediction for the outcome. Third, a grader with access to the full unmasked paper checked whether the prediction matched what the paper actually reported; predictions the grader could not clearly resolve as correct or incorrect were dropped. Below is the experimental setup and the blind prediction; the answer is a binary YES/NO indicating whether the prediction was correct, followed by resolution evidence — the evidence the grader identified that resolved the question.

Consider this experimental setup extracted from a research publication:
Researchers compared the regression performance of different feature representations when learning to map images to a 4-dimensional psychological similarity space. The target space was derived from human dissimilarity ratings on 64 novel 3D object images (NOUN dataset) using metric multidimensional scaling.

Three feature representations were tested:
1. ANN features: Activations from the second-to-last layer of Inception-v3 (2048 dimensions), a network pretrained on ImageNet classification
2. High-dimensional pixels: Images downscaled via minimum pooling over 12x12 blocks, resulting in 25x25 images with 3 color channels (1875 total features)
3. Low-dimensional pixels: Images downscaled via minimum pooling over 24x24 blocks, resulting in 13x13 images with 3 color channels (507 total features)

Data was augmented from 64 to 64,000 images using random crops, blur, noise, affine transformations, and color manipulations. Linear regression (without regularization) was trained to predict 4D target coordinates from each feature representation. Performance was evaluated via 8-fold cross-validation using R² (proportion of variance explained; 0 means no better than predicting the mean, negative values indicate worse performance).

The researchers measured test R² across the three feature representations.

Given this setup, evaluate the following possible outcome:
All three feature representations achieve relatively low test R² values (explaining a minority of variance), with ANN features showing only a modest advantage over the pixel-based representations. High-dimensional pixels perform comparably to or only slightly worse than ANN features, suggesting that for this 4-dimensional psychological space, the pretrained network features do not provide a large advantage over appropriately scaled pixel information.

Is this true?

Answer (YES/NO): NO